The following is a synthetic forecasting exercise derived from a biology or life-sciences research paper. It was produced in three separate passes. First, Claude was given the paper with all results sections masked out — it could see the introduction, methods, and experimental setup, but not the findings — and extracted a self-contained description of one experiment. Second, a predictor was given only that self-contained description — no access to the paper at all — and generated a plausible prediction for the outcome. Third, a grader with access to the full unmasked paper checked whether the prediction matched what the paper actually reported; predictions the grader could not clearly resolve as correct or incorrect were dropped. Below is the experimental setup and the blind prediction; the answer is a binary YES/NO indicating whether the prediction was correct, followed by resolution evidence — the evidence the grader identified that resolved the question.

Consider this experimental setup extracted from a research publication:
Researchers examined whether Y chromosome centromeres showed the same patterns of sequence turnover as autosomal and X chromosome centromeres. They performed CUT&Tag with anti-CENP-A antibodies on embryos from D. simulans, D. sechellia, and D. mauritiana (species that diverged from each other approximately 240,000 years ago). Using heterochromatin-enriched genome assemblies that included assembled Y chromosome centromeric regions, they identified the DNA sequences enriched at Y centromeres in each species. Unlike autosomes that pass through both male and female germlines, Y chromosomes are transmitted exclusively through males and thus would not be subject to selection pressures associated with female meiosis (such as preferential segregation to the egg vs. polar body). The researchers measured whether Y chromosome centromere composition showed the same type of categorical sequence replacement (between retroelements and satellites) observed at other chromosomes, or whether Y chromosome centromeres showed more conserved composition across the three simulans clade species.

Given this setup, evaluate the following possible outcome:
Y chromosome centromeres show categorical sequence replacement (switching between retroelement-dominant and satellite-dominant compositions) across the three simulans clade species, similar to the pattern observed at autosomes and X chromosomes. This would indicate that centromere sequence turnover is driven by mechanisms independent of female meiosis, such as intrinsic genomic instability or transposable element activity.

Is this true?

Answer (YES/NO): NO